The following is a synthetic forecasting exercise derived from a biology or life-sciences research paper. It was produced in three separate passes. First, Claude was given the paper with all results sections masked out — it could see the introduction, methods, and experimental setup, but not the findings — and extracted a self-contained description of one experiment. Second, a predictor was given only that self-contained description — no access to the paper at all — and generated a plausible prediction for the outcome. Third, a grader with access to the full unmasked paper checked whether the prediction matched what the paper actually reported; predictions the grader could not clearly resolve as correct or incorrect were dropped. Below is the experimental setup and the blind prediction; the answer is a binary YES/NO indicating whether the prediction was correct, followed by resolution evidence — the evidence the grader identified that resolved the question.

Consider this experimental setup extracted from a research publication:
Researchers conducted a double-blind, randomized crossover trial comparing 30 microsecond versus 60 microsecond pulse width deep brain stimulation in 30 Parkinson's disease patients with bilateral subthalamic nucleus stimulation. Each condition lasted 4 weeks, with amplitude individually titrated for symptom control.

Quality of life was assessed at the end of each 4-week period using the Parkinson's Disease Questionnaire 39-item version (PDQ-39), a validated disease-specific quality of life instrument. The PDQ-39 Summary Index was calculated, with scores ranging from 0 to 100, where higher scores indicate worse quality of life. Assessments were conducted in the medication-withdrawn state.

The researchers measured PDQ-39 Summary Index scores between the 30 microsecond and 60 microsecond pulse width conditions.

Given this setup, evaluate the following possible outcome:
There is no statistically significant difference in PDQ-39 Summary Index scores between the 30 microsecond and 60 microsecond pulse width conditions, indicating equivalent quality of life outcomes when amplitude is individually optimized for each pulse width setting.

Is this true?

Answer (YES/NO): YES